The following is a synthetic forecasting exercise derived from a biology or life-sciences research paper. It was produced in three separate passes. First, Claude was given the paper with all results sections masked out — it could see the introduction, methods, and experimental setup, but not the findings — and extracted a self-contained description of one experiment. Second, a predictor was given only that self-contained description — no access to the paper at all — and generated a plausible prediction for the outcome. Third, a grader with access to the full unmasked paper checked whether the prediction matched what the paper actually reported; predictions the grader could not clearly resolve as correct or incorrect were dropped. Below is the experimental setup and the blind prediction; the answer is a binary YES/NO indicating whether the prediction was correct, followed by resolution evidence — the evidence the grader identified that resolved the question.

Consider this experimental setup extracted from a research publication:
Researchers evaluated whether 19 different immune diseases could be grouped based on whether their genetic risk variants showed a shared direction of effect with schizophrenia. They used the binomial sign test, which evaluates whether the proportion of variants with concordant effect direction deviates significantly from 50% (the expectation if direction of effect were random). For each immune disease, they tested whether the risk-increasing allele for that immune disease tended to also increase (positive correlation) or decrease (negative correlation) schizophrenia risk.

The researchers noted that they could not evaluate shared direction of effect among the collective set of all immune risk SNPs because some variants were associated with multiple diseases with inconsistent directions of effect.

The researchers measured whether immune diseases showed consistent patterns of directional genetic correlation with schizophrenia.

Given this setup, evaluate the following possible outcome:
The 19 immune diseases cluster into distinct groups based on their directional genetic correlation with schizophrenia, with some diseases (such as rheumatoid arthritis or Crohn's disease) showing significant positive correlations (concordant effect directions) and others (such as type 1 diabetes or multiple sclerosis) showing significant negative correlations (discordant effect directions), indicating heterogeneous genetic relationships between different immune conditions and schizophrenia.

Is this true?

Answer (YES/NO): NO